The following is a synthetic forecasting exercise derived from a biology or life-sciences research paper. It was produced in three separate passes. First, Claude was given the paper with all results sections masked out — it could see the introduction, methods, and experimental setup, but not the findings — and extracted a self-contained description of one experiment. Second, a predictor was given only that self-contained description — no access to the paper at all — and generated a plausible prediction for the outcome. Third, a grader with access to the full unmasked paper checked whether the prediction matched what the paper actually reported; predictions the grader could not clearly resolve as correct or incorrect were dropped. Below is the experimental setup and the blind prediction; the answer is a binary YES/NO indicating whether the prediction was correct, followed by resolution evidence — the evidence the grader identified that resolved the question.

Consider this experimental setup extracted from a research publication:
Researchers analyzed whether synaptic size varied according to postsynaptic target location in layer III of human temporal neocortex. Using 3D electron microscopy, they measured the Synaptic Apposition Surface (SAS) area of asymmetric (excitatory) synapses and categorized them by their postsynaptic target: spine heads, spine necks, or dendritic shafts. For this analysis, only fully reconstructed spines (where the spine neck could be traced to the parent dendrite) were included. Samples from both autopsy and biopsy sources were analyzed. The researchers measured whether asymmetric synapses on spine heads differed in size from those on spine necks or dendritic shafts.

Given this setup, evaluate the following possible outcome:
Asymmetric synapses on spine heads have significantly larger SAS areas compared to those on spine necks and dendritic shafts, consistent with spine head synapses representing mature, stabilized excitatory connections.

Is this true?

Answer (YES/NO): YES